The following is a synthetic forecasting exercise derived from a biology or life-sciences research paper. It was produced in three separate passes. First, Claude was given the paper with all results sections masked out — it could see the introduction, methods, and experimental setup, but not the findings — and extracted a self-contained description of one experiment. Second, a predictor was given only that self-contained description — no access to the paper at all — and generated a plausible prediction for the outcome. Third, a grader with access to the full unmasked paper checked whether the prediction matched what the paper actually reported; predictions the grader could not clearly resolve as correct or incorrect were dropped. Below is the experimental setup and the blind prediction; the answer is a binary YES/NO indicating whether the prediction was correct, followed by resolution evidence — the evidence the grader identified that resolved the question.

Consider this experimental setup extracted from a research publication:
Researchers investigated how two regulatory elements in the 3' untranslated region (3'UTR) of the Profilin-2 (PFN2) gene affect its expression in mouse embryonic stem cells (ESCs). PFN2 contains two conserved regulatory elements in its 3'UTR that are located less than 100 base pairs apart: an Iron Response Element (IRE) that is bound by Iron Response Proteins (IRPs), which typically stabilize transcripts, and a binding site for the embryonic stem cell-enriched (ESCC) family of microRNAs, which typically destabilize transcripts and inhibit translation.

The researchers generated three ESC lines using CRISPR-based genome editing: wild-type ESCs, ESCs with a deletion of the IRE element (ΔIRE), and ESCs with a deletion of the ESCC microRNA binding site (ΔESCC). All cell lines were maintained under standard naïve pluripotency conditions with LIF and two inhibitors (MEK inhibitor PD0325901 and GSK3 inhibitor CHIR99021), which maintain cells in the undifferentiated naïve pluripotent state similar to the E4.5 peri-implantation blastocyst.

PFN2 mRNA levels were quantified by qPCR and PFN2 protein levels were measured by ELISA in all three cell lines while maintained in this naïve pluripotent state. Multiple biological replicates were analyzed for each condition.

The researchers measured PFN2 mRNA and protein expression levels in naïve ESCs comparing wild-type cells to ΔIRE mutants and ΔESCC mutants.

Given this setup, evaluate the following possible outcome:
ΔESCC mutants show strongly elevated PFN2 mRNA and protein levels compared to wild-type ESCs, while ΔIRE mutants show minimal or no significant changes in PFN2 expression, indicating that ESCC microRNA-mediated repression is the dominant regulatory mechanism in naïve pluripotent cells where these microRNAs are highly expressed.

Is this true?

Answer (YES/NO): YES